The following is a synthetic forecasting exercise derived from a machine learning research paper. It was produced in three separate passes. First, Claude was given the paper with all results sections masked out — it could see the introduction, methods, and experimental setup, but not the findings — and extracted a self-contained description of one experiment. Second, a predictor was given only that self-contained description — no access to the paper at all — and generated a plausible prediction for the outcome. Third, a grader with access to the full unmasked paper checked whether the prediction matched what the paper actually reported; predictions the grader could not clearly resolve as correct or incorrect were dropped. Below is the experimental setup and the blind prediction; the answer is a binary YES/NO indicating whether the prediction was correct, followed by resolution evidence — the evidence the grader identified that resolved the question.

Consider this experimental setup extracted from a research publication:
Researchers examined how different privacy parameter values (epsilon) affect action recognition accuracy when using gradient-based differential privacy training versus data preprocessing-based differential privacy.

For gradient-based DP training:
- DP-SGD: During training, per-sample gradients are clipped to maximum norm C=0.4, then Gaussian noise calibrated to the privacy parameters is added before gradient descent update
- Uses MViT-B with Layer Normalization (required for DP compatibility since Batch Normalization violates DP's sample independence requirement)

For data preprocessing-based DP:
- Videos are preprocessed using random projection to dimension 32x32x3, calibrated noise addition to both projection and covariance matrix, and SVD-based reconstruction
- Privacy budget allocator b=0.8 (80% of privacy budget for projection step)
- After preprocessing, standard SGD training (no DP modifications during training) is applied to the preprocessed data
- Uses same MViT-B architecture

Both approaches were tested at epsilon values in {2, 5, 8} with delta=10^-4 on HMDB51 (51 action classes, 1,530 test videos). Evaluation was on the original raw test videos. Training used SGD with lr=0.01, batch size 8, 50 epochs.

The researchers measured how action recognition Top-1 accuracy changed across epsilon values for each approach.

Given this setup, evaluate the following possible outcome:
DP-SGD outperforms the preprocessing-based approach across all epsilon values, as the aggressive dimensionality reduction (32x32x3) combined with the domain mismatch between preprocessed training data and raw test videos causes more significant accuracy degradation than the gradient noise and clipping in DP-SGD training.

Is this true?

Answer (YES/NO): NO